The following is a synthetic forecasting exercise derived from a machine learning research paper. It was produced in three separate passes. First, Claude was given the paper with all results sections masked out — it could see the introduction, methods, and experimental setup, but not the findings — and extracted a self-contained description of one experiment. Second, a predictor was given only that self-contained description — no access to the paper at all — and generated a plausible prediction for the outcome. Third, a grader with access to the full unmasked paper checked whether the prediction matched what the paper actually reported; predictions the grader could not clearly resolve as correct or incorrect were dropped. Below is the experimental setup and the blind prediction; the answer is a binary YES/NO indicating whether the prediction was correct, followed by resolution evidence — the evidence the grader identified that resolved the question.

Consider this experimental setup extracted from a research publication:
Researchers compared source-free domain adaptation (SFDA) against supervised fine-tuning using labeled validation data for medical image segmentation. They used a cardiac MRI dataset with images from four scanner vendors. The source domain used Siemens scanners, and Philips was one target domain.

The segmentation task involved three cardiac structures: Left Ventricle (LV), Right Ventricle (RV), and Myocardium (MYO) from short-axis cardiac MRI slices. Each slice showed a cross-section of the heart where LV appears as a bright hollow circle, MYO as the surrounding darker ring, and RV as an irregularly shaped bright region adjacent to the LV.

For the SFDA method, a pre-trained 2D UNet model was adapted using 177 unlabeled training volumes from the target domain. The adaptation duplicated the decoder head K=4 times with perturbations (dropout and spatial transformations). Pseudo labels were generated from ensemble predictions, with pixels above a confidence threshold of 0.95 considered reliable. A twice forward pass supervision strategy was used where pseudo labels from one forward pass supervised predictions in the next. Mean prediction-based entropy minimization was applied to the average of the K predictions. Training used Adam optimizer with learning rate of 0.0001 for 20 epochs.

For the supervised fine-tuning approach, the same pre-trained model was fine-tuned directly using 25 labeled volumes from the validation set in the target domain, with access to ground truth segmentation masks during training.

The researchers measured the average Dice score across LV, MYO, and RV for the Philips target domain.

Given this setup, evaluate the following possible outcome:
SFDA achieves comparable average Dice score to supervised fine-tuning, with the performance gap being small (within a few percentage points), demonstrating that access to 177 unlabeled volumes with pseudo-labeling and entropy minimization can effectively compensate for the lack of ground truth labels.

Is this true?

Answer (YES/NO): NO